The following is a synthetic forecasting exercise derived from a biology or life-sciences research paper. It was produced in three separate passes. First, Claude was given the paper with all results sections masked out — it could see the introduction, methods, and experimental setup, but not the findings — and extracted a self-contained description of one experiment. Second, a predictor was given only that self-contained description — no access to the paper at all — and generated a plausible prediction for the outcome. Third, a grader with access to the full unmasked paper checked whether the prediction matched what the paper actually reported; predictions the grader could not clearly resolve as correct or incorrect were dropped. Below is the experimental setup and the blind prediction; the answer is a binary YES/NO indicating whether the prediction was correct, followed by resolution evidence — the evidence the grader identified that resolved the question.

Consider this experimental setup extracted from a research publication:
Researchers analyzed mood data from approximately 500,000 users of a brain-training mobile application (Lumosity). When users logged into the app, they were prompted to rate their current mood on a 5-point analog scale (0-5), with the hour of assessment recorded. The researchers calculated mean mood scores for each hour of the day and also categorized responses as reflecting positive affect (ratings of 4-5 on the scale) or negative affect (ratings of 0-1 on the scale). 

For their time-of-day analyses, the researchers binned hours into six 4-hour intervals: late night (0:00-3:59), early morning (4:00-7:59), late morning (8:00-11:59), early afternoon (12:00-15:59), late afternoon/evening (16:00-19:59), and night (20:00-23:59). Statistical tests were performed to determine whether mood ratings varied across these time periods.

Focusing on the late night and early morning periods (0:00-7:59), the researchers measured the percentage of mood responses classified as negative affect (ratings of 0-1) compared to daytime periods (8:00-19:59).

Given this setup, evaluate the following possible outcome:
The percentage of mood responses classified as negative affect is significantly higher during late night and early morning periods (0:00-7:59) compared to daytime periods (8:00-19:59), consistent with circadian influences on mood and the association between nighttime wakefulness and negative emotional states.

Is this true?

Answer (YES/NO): YES